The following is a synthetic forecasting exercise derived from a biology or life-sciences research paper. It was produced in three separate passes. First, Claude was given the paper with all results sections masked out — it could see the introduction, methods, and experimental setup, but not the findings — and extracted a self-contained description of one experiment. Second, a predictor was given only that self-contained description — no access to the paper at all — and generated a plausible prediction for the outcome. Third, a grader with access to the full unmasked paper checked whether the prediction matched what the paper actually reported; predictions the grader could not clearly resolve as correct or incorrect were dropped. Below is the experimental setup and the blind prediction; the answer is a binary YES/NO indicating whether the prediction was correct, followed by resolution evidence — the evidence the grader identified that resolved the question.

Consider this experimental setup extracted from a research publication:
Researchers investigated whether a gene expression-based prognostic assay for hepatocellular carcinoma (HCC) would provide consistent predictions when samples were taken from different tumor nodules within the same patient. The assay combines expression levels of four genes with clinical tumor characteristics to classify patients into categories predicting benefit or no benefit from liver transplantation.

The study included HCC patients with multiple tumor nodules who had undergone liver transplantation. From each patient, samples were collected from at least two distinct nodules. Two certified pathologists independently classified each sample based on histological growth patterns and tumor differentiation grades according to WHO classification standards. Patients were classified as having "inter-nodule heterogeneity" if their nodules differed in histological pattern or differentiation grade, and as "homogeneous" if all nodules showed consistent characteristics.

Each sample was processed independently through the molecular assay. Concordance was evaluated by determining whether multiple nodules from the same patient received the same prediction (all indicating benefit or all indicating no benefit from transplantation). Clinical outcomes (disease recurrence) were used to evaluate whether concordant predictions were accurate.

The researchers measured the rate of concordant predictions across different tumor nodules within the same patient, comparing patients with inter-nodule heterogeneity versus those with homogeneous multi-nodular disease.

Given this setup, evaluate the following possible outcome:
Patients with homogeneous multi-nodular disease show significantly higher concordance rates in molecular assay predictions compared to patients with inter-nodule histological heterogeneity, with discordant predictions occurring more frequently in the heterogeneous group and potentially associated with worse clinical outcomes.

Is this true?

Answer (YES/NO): NO